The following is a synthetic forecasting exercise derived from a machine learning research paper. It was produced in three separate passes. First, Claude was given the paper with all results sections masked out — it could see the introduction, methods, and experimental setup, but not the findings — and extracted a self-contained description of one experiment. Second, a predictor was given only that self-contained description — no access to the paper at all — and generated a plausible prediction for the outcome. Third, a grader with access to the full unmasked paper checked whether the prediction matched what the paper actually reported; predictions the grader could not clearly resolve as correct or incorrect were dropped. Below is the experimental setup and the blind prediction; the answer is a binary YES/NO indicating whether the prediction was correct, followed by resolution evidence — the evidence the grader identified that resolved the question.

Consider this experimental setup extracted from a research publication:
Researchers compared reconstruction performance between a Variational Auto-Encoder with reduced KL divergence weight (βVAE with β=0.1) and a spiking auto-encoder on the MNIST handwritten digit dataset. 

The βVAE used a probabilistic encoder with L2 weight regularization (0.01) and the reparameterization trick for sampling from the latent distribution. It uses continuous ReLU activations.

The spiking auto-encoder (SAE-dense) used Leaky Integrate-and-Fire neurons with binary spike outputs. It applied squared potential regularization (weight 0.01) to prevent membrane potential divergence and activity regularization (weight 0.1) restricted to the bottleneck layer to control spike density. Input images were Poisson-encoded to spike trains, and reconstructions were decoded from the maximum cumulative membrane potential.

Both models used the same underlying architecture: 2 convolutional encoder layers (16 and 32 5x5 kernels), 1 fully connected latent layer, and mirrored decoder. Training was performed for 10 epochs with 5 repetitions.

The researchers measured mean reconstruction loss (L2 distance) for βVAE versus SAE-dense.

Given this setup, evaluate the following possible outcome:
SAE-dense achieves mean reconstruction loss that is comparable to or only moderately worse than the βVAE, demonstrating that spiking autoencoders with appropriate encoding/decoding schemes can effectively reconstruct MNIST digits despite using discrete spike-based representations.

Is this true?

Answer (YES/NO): YES